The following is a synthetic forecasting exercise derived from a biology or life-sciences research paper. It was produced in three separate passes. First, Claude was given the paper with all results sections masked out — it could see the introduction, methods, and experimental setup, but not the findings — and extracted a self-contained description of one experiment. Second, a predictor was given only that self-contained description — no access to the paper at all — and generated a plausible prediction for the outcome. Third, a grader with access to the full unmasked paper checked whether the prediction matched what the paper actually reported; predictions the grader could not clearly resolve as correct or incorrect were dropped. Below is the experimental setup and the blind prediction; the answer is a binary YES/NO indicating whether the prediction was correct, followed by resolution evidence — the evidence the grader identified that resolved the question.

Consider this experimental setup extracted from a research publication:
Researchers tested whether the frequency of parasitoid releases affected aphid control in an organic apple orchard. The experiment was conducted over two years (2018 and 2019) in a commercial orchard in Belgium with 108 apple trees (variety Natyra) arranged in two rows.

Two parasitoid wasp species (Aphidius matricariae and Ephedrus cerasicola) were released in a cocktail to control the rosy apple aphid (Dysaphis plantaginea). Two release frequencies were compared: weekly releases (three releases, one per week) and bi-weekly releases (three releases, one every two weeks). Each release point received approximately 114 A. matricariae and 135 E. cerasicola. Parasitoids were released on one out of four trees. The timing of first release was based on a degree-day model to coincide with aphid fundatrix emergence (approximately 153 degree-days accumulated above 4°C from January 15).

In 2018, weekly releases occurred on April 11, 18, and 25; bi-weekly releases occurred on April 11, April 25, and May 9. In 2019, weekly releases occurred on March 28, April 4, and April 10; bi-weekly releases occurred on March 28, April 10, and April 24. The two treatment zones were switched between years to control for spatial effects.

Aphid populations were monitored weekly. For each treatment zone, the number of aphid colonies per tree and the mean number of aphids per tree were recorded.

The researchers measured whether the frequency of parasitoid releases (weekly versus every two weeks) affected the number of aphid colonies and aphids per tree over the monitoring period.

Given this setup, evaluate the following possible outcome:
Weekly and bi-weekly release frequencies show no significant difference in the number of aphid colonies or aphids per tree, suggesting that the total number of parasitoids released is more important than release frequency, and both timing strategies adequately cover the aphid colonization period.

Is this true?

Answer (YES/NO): NO